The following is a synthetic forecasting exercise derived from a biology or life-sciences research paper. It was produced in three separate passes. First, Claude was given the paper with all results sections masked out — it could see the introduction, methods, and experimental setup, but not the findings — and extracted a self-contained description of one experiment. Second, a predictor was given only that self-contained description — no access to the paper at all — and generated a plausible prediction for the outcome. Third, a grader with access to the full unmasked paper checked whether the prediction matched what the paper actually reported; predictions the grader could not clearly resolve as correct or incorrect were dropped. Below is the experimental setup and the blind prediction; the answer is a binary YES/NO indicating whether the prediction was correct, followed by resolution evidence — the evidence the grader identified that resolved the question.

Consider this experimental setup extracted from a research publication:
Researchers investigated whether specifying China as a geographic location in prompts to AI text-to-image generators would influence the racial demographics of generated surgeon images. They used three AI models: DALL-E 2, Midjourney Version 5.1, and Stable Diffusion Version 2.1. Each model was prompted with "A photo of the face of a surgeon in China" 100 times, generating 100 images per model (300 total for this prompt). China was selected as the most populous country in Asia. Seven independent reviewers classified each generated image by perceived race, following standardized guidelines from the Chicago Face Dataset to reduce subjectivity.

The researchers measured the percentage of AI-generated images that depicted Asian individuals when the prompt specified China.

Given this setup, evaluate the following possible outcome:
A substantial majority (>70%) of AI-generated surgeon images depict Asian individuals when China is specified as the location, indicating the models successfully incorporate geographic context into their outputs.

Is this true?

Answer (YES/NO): YES